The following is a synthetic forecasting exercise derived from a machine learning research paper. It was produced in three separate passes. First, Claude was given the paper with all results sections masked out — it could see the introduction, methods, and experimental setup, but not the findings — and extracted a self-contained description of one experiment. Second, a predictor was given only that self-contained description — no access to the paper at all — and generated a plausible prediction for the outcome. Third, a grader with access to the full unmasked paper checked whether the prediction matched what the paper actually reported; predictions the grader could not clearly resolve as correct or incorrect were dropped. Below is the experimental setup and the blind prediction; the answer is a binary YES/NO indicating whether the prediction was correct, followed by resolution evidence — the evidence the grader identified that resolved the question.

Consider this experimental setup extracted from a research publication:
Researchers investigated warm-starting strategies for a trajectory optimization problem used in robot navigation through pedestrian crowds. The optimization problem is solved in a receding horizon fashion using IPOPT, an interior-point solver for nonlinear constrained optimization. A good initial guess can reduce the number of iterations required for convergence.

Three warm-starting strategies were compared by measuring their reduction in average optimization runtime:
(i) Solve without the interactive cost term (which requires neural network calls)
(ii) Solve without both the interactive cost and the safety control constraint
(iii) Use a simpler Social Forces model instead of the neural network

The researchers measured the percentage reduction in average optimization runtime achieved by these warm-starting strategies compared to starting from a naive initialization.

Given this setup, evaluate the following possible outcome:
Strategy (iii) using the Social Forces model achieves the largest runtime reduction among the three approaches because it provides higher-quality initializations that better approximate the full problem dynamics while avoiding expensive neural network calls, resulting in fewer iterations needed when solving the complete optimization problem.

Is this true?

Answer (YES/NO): NO